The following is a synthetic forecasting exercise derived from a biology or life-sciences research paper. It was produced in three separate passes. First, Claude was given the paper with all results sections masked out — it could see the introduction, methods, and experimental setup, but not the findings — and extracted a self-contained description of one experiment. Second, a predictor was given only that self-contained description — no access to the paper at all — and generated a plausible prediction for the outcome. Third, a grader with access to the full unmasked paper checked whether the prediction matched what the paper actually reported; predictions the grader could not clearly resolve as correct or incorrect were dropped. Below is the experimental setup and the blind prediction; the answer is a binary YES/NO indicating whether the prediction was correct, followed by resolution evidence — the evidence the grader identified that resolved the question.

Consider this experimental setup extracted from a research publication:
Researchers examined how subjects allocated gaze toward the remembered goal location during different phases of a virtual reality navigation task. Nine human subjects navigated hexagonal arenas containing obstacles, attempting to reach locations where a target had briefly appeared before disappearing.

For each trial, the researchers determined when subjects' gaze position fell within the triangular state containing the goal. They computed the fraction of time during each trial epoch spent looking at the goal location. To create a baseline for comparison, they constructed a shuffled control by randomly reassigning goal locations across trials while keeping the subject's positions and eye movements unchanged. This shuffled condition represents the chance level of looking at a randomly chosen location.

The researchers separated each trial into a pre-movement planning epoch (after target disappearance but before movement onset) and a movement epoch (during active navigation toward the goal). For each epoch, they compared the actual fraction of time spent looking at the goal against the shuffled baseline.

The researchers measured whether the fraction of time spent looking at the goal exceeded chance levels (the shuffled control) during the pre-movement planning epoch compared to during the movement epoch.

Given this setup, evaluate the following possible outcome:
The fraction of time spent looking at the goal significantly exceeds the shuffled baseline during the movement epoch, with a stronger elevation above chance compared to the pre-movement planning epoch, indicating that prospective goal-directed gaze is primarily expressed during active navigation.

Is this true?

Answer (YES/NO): NO